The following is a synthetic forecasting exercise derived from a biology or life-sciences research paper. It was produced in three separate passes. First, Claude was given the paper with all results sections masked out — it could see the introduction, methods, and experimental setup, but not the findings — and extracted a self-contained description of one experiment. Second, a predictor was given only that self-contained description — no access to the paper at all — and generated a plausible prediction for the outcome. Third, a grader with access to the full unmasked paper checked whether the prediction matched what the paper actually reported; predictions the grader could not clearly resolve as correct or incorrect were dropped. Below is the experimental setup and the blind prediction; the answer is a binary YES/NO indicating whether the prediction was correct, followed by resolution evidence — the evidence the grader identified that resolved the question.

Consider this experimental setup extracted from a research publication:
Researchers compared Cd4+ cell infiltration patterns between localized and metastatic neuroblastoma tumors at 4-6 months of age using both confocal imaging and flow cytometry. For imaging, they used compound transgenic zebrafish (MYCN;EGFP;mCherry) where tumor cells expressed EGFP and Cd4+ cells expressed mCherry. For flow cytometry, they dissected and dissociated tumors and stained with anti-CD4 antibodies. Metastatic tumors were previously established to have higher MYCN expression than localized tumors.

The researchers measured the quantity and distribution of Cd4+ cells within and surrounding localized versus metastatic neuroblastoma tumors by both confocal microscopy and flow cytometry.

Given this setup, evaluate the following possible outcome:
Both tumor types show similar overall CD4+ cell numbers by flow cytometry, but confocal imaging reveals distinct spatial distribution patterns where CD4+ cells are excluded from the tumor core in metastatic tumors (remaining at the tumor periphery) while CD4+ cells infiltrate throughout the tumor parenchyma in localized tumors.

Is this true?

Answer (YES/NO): NO